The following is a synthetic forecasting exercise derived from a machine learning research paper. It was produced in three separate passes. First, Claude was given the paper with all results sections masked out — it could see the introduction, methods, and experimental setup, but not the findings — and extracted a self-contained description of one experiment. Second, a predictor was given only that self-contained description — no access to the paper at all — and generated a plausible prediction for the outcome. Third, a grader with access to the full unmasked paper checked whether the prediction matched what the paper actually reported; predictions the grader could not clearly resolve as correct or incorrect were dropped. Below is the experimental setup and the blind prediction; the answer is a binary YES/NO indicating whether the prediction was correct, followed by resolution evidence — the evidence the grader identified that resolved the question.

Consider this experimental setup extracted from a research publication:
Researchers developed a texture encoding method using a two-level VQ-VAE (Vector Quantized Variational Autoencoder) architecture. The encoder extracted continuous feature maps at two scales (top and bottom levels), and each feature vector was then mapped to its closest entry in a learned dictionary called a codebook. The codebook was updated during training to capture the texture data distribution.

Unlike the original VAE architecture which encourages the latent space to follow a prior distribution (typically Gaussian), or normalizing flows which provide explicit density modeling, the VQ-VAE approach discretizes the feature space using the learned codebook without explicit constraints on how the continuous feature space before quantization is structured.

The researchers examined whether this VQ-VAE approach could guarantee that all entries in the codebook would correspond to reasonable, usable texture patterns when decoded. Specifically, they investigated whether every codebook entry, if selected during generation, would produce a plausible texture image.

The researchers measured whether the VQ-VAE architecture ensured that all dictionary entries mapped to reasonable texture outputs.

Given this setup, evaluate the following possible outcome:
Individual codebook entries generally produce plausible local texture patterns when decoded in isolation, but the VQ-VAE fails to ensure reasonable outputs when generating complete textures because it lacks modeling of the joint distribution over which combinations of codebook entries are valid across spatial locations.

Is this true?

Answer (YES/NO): NO